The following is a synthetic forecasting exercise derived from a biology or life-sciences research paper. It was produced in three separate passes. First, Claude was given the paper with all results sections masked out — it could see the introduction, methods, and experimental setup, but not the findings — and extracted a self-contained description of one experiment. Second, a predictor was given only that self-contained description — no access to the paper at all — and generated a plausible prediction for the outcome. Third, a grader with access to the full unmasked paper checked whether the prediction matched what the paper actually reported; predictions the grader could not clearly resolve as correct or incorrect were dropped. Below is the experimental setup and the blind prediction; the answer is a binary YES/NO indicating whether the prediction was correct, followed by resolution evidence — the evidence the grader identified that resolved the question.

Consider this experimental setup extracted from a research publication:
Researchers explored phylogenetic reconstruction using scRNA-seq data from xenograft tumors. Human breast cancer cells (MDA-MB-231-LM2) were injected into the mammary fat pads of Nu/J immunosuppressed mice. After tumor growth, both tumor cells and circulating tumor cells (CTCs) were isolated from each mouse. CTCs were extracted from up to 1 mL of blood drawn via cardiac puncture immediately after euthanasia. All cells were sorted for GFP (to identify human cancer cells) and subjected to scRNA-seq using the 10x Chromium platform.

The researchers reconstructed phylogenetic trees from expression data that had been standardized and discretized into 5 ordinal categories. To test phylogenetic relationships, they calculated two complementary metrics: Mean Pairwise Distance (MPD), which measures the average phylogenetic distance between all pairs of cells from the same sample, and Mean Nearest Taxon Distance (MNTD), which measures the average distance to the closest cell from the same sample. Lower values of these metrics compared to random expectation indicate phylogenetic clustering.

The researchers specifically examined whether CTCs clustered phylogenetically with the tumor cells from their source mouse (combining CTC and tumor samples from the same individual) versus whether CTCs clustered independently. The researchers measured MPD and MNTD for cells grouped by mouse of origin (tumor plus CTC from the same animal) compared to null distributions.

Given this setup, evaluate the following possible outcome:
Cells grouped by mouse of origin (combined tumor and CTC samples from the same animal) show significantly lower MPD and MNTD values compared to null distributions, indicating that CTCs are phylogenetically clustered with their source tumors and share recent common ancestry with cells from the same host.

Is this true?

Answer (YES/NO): YES